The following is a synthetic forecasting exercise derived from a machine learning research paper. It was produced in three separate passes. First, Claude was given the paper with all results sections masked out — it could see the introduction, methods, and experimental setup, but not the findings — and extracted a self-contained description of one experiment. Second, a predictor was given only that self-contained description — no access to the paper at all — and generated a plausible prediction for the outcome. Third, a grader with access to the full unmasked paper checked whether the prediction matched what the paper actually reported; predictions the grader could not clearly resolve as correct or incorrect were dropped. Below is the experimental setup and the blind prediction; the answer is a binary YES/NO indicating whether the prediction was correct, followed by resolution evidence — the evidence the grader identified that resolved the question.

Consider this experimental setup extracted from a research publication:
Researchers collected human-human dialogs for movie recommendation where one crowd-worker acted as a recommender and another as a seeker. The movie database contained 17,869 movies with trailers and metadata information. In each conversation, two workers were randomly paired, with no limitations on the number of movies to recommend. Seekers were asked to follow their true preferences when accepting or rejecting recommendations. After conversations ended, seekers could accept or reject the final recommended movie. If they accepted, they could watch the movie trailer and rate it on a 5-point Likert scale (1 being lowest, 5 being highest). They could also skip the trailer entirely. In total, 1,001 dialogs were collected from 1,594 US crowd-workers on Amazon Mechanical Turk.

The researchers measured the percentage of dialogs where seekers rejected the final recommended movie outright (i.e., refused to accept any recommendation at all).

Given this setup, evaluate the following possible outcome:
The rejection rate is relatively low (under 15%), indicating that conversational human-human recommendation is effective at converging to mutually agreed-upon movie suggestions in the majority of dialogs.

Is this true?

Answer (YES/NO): YES